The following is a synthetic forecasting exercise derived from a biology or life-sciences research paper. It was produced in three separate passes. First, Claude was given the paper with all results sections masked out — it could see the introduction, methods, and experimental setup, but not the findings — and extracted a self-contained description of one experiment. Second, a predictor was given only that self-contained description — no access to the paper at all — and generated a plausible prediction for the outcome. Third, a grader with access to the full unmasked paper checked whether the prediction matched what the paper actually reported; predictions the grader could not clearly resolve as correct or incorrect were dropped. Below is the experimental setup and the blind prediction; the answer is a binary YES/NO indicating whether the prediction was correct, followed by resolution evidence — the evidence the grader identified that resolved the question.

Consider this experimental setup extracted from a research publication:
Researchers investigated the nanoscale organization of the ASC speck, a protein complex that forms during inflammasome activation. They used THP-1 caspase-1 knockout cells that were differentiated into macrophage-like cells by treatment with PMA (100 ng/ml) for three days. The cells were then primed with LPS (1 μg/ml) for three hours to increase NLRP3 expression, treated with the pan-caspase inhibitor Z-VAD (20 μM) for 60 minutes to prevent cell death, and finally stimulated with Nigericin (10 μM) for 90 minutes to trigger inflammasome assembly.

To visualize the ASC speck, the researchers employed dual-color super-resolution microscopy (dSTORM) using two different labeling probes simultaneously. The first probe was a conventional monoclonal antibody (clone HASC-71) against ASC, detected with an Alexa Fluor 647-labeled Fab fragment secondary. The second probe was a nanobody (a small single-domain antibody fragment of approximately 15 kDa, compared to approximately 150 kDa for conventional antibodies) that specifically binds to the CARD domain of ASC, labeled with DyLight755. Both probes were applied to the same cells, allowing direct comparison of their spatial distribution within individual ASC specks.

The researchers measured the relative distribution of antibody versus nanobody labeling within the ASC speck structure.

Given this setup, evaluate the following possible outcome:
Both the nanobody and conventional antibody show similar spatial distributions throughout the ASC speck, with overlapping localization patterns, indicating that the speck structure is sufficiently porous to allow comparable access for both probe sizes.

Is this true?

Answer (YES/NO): NO